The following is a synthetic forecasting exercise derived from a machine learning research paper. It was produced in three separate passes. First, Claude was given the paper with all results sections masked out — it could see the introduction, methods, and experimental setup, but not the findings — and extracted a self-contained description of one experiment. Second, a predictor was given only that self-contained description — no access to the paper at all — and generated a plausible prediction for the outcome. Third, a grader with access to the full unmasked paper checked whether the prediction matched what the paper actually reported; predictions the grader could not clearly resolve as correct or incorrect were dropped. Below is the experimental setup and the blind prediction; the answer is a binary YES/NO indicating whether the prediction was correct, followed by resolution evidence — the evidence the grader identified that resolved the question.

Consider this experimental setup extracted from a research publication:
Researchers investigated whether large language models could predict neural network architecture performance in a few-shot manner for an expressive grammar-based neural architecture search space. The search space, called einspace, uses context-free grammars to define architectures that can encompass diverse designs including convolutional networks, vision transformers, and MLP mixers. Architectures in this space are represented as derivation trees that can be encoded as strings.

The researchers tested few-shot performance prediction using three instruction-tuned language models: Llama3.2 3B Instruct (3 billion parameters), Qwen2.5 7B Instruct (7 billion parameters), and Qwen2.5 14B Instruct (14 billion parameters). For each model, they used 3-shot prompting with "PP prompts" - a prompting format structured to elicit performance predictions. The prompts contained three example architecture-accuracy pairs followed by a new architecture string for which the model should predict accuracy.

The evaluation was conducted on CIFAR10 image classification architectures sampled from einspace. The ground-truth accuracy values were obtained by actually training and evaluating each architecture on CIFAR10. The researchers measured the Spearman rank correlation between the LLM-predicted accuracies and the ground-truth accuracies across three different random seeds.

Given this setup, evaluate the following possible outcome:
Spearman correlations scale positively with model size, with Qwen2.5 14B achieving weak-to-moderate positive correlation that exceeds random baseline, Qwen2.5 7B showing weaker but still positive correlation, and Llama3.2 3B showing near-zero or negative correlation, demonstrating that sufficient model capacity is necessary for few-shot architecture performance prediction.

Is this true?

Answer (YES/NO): YES